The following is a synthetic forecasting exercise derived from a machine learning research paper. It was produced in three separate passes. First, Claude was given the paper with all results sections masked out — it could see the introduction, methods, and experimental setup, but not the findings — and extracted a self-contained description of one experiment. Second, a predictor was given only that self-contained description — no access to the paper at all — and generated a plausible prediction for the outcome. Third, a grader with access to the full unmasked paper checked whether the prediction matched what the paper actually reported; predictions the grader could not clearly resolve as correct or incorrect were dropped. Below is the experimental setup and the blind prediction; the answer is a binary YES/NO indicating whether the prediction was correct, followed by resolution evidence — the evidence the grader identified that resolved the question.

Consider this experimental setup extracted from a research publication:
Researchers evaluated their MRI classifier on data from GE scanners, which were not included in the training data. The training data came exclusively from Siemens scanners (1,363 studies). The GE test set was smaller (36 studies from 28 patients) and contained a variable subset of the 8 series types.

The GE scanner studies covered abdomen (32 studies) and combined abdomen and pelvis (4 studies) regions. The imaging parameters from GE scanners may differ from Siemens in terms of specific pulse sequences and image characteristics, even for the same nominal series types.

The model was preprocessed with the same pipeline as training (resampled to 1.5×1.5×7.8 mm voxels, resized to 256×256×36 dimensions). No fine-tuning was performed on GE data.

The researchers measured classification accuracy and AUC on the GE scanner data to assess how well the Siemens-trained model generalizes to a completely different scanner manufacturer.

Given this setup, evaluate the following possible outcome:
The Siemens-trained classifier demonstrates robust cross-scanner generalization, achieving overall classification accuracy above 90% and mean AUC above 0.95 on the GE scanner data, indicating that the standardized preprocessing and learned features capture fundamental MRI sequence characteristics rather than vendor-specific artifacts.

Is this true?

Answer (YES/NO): NO